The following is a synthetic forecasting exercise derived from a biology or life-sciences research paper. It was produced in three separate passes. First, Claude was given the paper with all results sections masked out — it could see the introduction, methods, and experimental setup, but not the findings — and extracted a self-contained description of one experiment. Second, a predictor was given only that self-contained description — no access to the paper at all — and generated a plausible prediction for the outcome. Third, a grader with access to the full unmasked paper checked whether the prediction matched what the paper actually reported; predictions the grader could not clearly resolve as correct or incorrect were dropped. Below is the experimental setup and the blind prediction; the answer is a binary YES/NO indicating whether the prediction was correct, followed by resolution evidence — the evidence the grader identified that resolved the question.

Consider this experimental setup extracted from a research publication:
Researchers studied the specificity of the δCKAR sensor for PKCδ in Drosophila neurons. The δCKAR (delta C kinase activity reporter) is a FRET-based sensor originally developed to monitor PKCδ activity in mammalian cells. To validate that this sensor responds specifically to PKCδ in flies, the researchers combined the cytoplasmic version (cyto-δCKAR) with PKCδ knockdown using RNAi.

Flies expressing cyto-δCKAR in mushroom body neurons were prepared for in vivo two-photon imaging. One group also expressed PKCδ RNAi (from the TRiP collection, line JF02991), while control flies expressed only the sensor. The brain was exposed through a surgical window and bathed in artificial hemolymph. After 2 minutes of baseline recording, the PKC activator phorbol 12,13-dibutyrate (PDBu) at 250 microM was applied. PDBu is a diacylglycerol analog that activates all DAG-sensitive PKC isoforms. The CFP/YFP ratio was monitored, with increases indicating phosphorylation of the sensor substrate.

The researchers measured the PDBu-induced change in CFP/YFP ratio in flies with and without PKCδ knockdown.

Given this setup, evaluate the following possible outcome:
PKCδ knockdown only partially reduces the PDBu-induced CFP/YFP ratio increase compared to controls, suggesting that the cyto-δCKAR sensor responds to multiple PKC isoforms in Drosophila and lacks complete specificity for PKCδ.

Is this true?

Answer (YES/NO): NO